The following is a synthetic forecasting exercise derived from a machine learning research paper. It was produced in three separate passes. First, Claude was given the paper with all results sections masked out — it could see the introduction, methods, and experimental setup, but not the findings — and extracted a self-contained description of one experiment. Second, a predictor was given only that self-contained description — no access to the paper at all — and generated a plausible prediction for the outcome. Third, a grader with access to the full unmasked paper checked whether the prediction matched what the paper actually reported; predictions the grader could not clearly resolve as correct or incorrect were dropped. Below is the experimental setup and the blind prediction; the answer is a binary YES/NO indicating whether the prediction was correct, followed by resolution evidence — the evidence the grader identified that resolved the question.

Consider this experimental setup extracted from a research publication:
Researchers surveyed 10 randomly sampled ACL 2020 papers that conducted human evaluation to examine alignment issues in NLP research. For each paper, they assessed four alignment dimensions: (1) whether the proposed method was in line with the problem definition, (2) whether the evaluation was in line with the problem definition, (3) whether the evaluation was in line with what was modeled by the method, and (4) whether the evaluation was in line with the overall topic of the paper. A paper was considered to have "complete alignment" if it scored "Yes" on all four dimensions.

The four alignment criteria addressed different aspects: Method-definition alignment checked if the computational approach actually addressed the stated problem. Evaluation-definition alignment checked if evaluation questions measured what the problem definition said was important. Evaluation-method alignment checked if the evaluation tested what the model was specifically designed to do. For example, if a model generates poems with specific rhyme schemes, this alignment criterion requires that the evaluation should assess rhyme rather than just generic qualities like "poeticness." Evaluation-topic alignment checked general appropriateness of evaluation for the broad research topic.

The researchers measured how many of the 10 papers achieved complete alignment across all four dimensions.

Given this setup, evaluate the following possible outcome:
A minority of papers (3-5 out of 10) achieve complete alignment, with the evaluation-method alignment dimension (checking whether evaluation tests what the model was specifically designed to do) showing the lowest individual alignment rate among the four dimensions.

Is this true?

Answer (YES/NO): NO